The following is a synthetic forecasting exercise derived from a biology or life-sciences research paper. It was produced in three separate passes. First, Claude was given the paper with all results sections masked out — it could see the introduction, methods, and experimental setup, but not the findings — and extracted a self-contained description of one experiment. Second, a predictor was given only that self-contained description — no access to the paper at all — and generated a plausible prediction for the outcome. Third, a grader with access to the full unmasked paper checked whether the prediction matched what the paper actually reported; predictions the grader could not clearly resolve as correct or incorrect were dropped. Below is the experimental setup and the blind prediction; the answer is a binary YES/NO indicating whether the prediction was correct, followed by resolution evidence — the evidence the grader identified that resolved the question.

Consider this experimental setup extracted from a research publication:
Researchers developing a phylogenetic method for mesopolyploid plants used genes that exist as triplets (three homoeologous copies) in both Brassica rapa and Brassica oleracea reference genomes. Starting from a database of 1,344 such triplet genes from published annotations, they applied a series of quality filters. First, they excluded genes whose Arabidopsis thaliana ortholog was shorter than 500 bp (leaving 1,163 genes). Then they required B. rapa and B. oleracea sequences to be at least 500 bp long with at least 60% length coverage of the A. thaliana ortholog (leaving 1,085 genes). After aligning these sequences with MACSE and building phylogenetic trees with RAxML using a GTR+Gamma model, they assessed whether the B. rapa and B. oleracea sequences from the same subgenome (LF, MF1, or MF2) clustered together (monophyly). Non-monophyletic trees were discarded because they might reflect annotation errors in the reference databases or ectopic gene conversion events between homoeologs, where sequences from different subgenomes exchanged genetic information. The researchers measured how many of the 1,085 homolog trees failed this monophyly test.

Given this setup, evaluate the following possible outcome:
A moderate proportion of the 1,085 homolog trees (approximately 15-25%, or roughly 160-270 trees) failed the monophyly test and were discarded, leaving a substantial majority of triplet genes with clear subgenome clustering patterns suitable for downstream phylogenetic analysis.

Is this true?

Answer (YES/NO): NO